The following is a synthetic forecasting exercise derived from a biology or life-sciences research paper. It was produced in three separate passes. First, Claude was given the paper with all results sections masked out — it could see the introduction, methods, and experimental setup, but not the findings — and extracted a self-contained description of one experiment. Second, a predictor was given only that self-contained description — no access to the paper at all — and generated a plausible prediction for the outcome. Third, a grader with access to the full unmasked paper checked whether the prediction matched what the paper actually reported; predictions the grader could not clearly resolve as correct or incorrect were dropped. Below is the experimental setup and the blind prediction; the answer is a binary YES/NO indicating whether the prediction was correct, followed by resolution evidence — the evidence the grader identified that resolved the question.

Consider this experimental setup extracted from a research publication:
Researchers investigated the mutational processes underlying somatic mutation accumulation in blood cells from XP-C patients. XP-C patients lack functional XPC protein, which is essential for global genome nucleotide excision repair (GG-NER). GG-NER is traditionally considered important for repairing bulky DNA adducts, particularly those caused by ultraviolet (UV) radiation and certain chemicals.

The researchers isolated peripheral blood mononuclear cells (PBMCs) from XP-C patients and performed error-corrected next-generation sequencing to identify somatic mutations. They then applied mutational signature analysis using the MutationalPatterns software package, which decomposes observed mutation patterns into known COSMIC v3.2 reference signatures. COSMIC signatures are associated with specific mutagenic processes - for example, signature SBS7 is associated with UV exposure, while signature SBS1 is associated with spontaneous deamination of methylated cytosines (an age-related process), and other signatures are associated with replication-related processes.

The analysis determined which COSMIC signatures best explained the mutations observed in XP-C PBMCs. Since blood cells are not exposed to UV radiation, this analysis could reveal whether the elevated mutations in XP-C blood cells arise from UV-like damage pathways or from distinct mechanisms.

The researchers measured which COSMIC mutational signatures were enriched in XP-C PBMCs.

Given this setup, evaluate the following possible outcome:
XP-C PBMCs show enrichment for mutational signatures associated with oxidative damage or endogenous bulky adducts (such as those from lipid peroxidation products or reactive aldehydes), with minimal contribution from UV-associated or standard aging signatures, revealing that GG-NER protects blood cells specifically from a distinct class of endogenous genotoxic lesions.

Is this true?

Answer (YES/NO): NO